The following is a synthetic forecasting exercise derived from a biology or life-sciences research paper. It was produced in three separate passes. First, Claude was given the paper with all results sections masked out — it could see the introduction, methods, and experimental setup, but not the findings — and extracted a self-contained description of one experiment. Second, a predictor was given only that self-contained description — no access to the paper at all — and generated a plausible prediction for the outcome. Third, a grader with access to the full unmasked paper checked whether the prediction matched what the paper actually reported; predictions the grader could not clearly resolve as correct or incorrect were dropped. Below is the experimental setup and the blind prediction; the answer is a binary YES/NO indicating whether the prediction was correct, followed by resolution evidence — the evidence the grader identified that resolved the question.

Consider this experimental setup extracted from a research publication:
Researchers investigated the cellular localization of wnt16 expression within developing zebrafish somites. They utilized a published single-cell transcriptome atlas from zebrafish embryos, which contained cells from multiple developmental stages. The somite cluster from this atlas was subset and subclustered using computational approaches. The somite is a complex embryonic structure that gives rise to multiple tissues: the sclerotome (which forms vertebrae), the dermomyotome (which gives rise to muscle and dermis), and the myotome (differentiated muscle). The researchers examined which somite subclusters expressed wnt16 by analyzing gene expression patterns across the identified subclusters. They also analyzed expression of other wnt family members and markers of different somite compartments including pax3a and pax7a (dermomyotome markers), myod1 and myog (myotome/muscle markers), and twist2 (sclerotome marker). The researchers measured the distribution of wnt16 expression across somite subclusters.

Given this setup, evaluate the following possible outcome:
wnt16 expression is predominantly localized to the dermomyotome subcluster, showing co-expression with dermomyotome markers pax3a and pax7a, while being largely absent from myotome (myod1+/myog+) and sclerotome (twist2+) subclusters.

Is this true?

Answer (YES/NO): YES